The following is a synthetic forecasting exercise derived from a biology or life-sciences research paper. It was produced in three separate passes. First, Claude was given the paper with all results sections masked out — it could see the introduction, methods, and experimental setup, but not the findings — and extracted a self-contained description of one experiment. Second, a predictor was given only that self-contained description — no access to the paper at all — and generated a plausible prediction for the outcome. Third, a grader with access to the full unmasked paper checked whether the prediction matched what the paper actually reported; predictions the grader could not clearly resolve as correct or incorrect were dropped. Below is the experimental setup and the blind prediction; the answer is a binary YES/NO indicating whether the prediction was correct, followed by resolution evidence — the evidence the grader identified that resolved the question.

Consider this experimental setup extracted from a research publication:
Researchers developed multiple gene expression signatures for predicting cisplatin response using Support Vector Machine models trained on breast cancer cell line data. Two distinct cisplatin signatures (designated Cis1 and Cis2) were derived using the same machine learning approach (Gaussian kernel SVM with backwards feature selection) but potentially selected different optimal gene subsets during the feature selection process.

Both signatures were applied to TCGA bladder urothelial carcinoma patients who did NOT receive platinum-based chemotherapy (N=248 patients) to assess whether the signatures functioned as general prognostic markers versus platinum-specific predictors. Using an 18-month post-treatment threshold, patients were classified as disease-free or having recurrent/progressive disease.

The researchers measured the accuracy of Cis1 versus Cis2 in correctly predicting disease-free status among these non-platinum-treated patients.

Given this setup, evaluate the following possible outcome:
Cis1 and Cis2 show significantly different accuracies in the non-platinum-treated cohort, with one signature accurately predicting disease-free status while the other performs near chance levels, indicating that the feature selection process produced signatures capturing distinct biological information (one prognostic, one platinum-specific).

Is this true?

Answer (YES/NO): NO